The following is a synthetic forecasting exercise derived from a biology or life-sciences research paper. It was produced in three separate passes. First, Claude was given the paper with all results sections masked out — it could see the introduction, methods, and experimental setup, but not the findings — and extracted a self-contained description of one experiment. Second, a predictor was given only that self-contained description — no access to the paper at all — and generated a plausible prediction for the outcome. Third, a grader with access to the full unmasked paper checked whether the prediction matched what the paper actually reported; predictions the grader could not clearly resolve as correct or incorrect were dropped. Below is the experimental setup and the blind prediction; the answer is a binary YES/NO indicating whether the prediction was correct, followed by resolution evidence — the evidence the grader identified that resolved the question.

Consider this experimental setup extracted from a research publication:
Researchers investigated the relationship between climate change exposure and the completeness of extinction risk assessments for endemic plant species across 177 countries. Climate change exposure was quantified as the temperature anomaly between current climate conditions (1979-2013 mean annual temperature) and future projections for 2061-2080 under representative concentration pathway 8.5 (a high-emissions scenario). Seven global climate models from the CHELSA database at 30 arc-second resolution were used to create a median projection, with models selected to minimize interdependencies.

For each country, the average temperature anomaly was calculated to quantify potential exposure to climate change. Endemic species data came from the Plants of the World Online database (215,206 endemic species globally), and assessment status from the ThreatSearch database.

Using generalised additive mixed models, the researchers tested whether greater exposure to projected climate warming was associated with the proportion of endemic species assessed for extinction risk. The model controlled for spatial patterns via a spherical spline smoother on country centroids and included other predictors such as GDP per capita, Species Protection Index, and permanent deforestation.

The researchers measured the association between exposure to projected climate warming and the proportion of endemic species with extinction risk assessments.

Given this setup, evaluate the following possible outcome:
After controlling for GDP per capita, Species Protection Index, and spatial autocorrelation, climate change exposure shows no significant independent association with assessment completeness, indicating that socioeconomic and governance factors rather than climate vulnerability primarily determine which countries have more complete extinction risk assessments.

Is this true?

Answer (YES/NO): NO